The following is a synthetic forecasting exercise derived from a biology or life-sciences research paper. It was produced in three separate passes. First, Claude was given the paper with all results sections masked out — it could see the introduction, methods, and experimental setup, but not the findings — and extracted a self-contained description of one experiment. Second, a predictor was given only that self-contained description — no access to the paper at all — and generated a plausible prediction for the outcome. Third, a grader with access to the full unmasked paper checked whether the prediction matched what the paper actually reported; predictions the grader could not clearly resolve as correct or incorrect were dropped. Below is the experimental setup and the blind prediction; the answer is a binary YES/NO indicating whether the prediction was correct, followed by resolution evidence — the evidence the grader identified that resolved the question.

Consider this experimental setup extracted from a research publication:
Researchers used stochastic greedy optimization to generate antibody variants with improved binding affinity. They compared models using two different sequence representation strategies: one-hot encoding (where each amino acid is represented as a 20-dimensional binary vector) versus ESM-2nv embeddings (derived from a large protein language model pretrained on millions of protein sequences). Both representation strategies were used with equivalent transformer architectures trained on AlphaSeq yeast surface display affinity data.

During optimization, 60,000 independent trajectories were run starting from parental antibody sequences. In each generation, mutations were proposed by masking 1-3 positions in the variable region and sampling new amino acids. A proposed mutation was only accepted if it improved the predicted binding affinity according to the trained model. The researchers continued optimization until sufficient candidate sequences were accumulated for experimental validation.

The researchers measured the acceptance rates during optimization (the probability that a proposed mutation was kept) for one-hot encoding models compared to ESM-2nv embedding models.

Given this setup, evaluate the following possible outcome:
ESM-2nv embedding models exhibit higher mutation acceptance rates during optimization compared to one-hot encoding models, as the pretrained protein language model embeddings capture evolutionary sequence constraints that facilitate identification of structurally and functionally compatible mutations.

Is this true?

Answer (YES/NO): NO